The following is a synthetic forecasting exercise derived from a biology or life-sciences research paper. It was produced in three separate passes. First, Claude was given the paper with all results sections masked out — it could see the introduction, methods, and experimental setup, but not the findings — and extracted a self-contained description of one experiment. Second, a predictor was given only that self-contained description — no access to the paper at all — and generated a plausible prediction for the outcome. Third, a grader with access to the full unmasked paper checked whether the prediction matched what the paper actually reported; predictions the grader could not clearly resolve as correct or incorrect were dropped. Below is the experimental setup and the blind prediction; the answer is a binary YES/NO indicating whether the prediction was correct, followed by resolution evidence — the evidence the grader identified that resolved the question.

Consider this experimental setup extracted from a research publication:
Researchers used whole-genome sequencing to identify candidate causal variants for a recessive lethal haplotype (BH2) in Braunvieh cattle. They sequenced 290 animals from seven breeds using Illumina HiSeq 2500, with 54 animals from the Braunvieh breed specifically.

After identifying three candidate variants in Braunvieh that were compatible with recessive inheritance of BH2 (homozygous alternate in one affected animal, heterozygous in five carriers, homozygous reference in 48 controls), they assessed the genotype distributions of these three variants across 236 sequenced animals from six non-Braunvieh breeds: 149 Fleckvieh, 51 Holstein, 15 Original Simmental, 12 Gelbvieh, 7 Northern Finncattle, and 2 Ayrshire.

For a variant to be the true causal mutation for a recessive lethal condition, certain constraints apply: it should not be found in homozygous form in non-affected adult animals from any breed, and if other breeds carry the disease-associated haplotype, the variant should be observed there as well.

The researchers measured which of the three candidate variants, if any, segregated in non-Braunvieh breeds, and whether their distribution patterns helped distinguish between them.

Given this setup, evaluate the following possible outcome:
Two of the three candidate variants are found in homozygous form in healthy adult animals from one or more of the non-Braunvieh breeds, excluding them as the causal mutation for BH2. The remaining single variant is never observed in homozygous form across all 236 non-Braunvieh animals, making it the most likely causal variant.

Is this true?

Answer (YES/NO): NO